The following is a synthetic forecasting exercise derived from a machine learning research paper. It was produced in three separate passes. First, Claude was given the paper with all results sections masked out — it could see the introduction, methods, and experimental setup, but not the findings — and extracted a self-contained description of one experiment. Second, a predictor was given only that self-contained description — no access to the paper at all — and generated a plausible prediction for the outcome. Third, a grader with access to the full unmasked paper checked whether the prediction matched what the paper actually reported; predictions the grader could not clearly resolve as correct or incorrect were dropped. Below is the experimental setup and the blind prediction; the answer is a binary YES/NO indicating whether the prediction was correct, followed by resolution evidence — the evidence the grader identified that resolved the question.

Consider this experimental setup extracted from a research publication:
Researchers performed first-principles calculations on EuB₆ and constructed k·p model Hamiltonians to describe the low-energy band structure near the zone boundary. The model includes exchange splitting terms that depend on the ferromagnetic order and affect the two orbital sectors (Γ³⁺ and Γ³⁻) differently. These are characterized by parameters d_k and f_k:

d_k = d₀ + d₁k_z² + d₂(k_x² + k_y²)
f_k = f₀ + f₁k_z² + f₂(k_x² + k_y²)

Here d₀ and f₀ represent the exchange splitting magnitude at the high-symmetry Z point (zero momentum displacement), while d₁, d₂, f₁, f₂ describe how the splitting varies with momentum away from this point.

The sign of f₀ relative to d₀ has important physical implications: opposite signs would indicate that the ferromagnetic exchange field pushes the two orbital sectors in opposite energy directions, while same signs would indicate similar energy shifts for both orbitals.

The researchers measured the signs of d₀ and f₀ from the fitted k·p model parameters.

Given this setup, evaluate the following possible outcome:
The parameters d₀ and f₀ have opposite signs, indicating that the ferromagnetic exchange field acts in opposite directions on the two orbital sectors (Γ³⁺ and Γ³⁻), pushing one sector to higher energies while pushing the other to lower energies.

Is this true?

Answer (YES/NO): YES